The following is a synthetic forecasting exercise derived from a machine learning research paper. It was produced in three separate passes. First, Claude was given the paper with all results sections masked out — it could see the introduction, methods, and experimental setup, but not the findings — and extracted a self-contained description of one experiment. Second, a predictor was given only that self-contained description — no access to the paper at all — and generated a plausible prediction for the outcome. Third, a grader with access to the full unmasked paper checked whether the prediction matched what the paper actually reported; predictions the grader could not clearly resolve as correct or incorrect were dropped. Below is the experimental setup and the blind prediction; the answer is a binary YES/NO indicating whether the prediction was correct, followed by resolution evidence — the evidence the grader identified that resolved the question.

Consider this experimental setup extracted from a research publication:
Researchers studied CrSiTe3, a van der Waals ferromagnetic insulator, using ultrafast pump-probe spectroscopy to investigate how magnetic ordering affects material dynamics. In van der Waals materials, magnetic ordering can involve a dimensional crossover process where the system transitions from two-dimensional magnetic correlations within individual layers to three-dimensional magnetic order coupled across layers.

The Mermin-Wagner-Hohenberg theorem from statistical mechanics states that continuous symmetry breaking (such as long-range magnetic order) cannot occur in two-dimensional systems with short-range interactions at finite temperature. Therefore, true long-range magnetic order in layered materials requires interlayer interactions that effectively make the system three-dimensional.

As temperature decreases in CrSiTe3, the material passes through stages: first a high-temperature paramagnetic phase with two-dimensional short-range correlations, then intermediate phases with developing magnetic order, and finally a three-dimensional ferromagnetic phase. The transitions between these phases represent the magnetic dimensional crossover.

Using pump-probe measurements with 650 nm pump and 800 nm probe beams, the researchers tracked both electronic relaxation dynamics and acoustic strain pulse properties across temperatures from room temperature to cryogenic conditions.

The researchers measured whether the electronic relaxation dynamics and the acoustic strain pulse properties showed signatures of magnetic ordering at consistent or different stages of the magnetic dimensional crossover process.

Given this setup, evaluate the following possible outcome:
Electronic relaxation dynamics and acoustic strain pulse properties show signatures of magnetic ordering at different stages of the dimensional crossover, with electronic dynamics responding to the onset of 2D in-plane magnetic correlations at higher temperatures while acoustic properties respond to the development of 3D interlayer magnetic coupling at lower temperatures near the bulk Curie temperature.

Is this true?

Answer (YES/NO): NO